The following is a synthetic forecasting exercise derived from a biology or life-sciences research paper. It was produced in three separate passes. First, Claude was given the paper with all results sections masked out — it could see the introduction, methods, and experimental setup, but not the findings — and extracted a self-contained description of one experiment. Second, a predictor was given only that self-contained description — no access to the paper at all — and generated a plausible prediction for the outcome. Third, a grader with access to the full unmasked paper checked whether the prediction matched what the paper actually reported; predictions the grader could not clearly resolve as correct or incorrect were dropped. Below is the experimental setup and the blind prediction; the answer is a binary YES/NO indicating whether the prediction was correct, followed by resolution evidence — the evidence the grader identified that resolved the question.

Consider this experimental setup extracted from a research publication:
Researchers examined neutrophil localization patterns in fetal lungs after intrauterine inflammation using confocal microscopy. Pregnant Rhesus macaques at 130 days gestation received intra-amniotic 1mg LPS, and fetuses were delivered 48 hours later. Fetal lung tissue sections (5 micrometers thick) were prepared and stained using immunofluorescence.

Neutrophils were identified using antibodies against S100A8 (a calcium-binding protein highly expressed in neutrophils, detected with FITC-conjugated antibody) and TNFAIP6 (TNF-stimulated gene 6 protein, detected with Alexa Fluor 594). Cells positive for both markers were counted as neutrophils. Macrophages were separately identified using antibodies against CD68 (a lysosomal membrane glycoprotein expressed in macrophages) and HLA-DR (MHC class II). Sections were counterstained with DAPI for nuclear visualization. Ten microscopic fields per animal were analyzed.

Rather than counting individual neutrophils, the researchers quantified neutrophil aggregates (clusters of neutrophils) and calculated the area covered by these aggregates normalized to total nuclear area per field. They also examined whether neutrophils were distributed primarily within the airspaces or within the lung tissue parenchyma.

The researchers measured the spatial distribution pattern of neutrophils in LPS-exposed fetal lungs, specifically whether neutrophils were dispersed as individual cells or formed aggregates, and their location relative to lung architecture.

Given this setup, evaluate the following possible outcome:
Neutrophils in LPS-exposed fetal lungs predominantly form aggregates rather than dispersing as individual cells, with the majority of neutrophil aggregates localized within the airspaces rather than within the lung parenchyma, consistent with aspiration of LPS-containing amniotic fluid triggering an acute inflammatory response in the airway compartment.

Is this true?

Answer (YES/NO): YES